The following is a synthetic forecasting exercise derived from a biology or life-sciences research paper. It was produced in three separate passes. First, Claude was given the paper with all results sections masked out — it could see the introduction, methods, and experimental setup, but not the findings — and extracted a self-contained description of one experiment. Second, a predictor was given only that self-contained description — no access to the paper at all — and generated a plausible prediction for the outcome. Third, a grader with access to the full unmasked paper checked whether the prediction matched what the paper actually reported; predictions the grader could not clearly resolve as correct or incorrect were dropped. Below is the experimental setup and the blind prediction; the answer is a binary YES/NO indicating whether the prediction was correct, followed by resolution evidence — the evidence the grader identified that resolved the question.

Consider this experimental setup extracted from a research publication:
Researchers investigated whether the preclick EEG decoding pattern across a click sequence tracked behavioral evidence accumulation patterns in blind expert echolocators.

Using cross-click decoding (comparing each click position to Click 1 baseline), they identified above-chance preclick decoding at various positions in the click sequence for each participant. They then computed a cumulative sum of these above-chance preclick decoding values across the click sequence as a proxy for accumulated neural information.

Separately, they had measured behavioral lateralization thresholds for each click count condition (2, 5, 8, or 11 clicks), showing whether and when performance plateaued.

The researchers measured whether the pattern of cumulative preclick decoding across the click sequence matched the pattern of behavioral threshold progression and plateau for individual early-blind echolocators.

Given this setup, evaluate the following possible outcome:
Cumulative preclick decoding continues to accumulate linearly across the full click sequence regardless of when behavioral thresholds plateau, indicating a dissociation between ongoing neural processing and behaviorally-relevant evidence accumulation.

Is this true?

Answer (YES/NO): NO